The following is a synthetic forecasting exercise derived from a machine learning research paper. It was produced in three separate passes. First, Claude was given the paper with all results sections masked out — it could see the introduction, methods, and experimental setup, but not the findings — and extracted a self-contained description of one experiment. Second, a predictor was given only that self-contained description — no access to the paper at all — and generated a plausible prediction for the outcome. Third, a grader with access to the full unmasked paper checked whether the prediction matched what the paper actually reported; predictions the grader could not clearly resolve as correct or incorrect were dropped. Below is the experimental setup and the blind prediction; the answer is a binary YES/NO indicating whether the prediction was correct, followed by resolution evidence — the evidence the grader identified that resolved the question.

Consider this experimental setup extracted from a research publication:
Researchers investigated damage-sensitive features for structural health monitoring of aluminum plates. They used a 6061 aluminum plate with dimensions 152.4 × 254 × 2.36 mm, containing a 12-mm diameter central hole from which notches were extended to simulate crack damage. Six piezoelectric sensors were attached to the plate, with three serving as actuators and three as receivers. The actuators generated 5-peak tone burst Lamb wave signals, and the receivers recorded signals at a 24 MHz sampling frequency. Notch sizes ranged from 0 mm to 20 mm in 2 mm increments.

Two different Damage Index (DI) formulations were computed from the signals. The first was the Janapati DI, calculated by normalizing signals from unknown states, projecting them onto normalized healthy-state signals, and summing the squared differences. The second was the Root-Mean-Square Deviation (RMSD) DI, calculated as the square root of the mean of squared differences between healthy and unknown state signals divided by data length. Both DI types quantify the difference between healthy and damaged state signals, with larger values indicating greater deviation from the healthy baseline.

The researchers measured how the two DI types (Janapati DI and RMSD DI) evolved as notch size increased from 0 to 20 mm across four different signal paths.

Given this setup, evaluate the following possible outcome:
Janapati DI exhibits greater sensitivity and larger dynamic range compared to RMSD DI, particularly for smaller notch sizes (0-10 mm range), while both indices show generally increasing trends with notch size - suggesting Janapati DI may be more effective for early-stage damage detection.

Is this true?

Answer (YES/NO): NO